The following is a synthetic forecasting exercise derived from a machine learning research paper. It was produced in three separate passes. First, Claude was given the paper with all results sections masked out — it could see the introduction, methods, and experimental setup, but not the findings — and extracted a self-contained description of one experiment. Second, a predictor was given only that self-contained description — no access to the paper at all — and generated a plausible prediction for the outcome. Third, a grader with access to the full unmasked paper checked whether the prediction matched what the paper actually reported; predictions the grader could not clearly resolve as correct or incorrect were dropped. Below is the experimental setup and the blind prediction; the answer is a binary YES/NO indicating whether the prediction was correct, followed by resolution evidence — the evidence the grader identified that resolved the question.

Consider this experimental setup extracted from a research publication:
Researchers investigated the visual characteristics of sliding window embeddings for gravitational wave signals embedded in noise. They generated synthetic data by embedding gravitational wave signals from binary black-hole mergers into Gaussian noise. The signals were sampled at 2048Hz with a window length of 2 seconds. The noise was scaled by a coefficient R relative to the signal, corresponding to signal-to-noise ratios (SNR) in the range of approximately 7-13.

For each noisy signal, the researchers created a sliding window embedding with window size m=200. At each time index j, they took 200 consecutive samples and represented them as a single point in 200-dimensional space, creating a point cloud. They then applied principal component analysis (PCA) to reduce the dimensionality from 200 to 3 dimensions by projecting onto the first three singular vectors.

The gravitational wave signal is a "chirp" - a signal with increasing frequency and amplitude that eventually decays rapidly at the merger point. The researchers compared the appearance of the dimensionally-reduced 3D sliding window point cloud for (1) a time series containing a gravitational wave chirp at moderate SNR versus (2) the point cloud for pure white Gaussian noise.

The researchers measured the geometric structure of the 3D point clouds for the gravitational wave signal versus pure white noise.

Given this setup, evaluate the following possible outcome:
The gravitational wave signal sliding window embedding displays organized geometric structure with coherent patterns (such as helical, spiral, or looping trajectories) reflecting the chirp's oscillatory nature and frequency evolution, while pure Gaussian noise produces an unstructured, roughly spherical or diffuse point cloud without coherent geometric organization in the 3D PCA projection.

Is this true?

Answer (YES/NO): YES